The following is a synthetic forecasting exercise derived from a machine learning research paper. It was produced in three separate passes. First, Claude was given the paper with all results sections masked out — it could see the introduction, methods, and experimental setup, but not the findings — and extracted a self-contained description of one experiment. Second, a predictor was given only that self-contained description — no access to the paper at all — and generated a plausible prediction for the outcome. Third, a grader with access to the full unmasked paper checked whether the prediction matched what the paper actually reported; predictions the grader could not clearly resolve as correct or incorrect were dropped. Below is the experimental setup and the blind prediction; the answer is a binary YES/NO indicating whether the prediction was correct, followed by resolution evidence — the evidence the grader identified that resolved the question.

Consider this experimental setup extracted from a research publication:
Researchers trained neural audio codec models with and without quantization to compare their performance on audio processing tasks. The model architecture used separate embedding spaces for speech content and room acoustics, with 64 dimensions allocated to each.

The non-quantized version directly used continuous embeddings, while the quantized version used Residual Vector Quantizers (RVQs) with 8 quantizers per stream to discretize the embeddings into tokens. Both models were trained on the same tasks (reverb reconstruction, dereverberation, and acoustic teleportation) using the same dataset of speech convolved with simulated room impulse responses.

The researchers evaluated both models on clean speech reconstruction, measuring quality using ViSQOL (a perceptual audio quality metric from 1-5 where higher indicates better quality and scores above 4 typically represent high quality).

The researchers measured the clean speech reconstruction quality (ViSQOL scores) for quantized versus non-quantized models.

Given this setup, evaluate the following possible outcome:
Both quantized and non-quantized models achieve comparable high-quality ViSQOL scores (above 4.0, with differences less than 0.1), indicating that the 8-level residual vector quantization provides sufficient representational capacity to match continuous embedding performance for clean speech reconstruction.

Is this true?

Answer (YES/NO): NO